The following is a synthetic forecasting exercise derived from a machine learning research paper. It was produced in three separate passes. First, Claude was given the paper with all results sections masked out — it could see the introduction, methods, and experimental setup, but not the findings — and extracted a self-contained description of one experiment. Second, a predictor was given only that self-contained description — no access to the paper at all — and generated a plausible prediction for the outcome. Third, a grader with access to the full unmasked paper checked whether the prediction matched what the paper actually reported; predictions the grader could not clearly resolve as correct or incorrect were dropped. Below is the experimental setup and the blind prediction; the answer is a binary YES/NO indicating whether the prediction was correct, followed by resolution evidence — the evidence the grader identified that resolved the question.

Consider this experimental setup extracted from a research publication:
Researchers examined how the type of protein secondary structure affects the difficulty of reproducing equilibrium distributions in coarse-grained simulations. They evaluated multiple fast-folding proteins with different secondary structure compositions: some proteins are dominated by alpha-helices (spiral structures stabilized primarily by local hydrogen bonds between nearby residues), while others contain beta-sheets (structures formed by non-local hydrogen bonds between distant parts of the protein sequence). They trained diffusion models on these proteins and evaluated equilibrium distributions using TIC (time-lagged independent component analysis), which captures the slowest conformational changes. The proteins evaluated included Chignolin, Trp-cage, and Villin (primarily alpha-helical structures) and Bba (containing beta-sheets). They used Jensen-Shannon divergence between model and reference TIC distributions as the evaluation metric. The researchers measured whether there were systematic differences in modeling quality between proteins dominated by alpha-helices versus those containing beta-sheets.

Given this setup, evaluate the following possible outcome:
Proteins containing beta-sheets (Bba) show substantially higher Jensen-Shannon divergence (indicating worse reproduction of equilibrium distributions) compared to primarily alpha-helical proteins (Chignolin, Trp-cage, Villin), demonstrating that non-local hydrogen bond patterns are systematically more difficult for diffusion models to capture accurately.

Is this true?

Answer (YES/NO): YES